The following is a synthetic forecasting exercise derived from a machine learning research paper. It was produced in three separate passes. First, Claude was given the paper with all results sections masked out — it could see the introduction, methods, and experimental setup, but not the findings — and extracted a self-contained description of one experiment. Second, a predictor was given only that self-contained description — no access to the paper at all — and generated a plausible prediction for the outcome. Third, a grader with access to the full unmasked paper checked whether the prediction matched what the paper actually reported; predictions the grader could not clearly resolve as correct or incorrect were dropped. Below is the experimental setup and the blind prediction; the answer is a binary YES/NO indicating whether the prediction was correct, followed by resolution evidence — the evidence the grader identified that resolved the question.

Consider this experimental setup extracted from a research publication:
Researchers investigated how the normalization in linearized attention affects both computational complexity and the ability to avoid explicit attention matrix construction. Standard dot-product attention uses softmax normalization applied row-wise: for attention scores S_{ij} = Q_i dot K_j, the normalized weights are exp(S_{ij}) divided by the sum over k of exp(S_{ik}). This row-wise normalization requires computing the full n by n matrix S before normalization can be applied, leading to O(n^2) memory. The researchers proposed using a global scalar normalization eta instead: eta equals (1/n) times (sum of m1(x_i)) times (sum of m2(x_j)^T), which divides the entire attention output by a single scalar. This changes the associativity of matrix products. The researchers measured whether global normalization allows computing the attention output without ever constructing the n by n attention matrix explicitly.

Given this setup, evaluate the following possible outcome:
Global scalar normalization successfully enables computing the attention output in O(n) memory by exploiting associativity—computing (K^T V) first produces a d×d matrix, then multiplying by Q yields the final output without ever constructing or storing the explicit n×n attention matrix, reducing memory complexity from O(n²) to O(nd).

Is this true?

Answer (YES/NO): YES